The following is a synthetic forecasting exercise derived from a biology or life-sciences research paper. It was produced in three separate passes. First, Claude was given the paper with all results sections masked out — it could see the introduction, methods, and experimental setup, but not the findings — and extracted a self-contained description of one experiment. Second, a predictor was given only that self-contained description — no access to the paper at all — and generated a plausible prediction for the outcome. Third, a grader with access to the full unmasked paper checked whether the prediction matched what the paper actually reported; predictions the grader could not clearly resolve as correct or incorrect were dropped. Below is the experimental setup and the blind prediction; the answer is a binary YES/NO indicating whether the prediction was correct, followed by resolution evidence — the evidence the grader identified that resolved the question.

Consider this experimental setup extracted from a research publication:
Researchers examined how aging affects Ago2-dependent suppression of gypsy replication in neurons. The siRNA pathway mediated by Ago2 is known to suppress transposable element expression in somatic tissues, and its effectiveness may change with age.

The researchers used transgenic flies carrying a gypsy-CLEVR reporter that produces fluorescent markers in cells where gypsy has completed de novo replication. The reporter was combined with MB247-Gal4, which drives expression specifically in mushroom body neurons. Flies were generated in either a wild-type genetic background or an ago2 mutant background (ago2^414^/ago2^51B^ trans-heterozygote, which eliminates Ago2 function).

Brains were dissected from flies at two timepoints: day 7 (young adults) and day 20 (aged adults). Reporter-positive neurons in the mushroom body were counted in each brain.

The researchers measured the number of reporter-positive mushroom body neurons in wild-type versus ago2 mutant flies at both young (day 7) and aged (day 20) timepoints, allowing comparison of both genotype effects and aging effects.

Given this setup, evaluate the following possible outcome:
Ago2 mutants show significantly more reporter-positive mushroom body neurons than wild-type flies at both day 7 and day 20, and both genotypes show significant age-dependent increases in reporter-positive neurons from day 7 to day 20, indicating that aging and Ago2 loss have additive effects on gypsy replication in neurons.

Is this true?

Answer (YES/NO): NO